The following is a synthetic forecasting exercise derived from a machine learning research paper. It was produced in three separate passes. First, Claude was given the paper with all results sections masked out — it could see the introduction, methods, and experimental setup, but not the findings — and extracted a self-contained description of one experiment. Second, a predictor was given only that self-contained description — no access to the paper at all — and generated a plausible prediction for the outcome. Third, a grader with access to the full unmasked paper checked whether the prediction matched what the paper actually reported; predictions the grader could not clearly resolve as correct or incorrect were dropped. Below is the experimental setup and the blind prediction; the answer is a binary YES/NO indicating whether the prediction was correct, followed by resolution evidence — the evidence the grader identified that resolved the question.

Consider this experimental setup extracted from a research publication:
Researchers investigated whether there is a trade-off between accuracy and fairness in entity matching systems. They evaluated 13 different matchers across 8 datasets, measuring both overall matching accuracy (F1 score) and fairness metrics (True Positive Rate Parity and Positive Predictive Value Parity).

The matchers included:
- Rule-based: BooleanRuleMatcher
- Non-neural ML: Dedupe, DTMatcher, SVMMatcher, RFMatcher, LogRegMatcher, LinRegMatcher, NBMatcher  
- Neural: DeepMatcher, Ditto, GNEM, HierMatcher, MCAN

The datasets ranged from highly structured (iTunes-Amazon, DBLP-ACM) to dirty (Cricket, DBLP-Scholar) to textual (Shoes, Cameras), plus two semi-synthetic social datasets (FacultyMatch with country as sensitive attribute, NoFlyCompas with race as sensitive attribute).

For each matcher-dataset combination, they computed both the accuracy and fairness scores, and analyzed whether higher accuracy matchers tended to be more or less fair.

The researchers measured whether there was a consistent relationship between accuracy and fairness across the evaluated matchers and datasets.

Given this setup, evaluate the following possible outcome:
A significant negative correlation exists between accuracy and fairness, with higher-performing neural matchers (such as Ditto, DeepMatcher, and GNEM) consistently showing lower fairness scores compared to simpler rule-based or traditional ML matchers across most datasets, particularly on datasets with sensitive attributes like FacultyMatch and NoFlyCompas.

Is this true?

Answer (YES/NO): NO